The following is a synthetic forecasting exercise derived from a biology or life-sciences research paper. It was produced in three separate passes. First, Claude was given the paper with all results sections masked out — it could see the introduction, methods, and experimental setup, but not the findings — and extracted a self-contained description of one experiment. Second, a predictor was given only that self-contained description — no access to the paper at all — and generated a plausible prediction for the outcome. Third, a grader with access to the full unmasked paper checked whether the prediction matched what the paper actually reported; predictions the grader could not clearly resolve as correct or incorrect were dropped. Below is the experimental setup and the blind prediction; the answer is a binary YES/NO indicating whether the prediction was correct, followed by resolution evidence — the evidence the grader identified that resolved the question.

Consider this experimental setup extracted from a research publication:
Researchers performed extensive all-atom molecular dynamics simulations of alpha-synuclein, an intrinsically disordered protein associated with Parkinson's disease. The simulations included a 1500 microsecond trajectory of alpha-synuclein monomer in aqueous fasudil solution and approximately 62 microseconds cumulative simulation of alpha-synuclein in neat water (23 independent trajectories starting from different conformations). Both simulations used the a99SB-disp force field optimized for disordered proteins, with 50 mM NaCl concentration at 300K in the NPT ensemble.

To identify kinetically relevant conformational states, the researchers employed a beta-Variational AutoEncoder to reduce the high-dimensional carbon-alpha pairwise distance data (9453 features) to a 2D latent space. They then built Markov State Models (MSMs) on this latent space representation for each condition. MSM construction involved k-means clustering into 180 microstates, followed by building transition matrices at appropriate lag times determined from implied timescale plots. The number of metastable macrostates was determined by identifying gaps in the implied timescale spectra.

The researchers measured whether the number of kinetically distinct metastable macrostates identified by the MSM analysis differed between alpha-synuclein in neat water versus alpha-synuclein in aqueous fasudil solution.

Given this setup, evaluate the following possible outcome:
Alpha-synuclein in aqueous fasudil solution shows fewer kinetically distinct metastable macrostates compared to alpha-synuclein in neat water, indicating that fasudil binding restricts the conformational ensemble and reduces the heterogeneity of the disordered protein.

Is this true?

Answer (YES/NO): NO